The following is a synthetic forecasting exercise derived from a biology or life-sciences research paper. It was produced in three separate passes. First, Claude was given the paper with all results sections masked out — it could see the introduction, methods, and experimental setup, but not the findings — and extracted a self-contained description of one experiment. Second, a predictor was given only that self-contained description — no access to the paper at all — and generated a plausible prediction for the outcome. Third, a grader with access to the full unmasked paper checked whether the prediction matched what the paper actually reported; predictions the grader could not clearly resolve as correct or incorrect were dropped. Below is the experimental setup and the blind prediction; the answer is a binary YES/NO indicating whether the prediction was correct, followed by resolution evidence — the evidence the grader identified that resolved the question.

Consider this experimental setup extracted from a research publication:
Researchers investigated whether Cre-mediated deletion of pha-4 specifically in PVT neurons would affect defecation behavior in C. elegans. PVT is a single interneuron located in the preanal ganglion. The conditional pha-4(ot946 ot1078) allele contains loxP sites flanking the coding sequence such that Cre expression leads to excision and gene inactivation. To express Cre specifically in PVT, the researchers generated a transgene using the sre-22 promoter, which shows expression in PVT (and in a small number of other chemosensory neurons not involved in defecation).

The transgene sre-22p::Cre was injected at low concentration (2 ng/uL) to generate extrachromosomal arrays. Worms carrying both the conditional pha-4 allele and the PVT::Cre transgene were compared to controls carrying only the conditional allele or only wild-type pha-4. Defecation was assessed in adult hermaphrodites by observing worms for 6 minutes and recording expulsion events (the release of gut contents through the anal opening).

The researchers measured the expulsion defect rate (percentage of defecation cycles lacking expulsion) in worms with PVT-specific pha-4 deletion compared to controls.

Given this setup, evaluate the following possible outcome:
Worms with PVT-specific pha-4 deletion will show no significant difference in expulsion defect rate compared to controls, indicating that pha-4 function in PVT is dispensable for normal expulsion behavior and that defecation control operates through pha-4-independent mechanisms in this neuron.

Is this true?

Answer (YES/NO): NO